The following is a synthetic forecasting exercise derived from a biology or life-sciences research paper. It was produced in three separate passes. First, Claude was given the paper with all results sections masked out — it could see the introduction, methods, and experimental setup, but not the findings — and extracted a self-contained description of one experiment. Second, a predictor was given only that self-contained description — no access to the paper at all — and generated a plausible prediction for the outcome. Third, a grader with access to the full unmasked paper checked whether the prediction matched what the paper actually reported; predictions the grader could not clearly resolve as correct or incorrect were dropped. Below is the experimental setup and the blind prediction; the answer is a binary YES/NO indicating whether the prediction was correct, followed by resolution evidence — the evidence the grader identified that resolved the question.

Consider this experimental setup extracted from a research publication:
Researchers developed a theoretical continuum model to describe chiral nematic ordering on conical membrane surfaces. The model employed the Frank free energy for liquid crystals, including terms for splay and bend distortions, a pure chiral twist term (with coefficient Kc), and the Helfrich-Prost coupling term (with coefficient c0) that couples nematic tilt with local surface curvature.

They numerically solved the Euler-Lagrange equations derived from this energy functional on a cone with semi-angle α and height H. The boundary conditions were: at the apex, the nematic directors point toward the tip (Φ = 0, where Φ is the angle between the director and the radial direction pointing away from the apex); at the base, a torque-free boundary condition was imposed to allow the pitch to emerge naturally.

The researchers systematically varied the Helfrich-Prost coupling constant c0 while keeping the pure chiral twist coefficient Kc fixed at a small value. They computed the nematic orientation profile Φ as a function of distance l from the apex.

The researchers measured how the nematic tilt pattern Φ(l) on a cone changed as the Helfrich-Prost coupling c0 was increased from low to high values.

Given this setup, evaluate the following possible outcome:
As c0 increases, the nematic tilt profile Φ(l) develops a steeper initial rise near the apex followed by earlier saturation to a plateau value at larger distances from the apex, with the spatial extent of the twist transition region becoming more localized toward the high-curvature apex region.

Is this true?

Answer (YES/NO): NO